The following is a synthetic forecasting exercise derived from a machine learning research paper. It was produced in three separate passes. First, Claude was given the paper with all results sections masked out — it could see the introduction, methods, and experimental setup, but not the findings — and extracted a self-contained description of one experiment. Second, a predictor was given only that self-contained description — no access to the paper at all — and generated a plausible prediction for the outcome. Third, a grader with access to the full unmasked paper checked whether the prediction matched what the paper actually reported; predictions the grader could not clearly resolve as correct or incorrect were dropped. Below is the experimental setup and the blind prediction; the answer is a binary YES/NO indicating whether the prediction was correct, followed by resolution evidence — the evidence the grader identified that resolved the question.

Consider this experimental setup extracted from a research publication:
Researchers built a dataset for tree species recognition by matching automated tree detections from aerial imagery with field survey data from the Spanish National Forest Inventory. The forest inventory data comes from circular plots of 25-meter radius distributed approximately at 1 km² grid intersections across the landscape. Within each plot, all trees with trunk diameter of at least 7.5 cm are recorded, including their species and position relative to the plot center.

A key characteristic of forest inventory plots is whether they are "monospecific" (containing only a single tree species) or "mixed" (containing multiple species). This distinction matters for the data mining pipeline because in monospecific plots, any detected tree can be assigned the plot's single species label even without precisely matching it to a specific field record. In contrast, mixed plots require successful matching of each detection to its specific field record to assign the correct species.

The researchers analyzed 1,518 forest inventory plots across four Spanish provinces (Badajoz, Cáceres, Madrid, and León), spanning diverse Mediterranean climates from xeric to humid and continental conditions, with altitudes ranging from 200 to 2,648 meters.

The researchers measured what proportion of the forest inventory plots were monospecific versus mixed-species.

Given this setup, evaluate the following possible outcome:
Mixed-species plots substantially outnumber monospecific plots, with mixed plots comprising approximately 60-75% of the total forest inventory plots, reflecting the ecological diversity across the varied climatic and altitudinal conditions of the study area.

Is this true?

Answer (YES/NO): NO